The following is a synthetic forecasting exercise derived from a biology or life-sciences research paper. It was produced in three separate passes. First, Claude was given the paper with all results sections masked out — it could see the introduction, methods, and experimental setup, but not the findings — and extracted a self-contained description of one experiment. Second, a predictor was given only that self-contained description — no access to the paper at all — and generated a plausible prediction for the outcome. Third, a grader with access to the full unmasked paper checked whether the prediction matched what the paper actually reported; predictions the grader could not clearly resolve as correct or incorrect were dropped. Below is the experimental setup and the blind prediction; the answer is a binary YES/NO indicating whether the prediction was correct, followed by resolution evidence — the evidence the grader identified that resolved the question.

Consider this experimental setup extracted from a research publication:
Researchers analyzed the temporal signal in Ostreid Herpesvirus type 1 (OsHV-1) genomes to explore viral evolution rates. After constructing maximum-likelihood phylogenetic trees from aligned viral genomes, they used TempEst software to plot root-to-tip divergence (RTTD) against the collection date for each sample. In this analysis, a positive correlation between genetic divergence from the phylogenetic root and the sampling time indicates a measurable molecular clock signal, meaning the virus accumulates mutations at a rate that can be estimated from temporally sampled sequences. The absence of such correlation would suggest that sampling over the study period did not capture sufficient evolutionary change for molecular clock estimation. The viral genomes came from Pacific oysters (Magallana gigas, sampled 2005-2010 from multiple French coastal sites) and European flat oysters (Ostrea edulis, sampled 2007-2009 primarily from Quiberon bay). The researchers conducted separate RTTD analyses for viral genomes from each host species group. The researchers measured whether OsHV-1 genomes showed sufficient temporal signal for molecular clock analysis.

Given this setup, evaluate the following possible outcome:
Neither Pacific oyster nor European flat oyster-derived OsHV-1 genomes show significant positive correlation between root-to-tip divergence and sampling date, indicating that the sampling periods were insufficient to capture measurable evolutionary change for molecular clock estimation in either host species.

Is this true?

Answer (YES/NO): NO